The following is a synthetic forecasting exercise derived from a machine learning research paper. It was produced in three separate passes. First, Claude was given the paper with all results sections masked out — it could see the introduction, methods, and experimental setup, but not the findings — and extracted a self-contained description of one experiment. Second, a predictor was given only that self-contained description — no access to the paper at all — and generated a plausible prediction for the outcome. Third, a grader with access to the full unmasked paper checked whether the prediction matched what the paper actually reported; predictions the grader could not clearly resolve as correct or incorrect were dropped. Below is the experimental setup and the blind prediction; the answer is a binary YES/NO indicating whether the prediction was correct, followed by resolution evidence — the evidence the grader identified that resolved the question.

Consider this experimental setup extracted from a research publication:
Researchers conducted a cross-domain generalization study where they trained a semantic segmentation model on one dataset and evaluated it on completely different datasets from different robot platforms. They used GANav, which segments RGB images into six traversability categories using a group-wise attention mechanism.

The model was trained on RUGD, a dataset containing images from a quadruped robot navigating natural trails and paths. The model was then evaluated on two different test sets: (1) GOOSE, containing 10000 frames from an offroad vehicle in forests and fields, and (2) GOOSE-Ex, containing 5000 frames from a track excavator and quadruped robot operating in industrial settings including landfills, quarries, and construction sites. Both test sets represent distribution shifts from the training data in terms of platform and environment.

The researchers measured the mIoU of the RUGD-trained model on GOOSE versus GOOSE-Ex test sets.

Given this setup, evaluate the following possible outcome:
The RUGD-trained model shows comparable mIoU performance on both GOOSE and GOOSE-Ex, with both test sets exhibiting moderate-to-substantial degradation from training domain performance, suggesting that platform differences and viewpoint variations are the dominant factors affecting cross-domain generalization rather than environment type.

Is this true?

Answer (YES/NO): NO